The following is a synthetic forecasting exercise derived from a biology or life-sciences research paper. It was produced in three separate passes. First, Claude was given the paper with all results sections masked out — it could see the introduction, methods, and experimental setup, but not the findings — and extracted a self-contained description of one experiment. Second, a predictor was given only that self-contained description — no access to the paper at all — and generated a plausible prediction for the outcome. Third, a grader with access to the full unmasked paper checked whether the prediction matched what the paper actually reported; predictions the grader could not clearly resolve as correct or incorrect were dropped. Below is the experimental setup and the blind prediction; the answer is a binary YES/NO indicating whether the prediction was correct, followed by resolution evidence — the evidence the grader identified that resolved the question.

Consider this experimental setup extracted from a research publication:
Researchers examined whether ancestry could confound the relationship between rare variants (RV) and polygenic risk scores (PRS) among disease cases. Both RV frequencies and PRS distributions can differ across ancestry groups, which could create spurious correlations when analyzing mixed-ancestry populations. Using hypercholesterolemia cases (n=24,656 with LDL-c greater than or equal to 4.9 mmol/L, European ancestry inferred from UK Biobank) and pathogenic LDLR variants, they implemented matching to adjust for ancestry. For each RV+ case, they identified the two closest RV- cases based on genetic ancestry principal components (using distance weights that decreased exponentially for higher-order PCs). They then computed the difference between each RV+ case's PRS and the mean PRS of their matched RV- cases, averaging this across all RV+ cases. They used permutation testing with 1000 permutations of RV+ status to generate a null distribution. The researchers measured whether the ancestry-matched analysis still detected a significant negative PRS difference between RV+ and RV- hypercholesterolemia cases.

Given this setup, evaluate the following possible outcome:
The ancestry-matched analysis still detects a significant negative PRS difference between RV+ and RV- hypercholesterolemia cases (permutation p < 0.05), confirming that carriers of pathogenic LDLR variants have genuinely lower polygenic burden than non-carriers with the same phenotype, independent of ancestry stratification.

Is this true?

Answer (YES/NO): YES